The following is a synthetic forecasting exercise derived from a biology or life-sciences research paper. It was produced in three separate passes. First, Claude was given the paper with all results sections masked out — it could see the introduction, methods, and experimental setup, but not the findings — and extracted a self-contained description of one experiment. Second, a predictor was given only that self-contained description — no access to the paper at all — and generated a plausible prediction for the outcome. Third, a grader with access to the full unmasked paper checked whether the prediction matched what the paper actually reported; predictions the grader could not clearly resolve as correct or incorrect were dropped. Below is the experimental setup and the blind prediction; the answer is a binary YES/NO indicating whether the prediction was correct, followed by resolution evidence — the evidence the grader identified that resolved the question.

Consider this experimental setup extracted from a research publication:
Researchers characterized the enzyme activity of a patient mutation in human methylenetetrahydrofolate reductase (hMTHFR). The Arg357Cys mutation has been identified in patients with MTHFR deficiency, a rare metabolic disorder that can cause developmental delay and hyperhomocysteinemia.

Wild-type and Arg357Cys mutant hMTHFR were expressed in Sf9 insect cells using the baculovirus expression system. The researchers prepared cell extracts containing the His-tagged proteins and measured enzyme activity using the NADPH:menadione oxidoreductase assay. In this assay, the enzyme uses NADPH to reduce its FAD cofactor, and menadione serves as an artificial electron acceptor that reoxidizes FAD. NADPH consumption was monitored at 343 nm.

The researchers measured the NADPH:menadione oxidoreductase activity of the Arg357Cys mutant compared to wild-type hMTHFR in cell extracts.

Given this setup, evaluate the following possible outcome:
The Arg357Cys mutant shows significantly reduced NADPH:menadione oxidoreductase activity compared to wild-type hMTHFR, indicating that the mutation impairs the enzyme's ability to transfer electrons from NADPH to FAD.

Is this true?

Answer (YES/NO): NO